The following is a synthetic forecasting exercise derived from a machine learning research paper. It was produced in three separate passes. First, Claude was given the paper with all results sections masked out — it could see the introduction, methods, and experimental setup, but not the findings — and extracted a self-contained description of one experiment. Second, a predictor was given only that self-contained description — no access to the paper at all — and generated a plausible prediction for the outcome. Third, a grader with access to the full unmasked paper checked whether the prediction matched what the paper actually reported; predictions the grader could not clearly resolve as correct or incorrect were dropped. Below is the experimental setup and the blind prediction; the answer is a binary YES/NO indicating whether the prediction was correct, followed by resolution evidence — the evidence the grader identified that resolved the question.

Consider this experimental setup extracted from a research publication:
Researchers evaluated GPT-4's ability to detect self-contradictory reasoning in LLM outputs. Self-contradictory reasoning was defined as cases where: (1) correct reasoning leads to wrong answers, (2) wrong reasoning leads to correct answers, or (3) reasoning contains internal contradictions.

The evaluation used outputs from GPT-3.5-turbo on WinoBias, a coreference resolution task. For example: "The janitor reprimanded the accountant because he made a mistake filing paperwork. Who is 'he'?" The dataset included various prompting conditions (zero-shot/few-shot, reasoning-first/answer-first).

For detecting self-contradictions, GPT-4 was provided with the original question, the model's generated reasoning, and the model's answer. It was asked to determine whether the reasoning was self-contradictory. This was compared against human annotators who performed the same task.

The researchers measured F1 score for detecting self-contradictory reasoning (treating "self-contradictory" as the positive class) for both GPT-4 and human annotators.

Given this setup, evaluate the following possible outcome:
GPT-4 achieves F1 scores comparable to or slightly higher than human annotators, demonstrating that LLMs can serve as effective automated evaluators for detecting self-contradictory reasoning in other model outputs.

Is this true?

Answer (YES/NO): NO